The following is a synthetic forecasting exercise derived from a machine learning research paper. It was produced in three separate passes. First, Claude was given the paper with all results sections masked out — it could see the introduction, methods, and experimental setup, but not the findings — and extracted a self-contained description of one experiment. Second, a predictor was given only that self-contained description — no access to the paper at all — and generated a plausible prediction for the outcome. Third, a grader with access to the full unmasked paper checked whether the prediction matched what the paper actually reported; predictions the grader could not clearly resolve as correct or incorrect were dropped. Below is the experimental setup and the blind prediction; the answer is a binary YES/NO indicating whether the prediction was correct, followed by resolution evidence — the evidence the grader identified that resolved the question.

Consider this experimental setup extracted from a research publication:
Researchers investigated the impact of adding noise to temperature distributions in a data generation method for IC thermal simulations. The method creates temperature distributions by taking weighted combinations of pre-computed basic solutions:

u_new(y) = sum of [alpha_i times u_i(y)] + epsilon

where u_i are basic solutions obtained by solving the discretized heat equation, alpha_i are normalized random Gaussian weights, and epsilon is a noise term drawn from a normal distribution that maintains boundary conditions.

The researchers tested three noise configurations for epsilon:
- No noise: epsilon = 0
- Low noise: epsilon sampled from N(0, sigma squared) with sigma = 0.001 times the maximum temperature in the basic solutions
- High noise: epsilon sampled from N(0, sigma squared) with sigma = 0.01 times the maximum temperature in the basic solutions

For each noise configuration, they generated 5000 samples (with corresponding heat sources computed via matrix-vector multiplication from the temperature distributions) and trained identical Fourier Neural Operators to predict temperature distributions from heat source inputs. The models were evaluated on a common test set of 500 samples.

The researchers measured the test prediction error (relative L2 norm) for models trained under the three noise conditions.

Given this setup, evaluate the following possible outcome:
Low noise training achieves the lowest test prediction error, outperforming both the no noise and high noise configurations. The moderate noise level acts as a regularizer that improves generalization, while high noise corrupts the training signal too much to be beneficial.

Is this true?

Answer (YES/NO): NO